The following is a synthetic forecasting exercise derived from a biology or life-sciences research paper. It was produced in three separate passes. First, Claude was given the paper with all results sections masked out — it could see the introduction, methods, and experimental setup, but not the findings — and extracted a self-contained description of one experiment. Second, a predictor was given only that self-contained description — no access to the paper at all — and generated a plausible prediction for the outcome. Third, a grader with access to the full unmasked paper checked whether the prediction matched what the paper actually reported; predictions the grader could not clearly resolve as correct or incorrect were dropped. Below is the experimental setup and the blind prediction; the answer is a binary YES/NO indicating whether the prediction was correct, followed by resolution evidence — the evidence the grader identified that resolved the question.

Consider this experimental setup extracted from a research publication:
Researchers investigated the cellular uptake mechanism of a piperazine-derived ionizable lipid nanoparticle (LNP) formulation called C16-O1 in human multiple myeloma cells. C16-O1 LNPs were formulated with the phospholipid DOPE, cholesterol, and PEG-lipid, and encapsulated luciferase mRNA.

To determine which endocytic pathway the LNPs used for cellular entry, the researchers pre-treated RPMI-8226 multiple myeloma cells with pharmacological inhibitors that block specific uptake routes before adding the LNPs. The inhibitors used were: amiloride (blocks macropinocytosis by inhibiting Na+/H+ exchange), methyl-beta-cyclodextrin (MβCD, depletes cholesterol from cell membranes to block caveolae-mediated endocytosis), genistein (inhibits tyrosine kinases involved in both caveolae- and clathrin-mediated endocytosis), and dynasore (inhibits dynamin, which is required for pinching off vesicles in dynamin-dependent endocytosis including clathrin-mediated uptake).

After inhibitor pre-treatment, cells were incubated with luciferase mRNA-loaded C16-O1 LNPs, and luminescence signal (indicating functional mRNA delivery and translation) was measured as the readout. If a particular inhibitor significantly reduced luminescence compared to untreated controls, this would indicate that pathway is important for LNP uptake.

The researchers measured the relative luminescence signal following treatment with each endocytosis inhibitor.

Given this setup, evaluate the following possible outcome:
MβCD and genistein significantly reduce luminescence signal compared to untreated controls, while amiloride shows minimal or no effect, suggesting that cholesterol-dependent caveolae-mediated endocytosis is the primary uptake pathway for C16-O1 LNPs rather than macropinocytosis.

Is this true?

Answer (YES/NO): NO